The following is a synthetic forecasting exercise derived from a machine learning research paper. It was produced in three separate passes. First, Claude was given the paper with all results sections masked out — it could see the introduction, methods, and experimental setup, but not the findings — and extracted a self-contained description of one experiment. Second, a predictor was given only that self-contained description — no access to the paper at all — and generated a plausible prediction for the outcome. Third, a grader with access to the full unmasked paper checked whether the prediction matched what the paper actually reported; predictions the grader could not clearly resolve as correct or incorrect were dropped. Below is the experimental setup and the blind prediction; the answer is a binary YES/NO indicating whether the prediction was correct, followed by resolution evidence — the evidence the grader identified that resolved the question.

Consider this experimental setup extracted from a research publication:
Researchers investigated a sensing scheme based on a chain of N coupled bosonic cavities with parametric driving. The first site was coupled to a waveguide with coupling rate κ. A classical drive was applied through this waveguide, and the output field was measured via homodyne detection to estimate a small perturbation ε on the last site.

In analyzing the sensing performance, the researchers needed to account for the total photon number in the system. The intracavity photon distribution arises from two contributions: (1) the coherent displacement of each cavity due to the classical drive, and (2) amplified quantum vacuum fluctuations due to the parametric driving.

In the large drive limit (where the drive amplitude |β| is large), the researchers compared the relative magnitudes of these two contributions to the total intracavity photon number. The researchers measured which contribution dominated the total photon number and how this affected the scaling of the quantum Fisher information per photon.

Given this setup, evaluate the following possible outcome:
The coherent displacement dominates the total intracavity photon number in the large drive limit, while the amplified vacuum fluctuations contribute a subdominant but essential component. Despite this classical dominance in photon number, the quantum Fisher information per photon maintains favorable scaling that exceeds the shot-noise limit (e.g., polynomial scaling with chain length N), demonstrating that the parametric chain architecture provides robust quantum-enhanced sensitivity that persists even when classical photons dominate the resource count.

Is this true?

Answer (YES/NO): NO